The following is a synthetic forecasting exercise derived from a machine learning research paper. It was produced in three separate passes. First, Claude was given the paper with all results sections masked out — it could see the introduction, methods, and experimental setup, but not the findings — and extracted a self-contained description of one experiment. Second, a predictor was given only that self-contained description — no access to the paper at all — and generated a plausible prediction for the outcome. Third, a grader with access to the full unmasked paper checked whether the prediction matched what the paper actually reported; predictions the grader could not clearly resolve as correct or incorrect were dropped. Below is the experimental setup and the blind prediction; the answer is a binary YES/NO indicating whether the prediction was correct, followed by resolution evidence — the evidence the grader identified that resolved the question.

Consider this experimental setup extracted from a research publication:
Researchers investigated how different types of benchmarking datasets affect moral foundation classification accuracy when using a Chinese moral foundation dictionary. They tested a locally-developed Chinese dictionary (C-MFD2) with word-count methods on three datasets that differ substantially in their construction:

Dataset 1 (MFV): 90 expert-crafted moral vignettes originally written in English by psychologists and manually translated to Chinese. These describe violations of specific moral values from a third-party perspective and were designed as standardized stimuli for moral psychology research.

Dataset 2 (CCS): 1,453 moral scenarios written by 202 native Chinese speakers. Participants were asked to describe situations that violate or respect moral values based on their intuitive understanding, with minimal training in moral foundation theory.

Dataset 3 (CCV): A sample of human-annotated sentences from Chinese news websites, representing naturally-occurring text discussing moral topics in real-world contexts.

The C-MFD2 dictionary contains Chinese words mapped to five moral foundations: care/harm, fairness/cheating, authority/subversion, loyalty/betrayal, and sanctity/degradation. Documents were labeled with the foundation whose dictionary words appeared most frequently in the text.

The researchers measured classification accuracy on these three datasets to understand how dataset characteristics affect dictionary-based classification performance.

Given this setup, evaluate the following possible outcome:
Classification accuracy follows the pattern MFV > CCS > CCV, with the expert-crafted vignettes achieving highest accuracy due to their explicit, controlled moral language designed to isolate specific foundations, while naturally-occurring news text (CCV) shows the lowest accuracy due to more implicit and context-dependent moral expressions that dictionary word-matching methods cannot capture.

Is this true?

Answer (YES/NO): NO